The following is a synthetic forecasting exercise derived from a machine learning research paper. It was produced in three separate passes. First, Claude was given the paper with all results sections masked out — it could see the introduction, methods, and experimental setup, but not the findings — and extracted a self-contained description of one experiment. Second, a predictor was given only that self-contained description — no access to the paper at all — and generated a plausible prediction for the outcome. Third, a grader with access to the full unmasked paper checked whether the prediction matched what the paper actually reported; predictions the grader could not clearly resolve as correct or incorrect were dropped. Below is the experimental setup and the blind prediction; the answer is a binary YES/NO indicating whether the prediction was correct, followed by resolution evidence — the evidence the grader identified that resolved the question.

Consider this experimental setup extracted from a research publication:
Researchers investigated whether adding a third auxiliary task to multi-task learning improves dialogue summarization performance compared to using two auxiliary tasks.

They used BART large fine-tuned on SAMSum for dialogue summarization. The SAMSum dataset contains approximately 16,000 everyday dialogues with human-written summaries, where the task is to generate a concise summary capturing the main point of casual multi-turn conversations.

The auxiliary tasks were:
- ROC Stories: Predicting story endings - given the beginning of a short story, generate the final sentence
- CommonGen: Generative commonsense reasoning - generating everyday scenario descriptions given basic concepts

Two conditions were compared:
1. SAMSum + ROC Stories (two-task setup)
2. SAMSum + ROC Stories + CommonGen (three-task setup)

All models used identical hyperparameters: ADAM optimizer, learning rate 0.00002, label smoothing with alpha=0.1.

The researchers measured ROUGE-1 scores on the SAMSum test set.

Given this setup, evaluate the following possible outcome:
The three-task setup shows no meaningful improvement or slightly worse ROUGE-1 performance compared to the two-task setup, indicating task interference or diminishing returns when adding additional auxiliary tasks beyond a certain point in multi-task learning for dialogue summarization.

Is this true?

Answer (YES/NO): NO